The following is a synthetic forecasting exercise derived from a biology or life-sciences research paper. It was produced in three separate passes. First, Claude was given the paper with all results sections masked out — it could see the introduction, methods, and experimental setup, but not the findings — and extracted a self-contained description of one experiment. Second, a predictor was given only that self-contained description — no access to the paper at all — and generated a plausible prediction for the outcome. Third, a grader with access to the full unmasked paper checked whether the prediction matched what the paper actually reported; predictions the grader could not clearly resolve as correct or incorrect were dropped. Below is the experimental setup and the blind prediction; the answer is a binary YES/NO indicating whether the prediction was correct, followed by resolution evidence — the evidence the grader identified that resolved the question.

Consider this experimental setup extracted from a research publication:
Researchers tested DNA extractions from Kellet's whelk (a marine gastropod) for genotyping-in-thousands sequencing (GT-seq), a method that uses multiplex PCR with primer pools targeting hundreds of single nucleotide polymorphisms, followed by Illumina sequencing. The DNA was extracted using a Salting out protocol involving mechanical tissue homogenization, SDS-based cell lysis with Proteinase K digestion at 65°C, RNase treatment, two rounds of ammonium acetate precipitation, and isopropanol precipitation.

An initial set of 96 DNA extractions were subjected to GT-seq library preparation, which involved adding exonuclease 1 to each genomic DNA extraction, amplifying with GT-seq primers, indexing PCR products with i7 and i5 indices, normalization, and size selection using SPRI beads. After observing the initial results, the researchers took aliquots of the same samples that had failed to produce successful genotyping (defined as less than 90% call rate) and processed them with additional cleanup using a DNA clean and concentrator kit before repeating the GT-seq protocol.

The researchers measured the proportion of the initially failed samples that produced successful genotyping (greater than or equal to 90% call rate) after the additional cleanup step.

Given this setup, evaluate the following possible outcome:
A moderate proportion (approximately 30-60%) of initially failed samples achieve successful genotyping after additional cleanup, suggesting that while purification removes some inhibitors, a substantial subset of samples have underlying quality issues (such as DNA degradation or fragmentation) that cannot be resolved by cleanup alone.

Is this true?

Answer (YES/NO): NO